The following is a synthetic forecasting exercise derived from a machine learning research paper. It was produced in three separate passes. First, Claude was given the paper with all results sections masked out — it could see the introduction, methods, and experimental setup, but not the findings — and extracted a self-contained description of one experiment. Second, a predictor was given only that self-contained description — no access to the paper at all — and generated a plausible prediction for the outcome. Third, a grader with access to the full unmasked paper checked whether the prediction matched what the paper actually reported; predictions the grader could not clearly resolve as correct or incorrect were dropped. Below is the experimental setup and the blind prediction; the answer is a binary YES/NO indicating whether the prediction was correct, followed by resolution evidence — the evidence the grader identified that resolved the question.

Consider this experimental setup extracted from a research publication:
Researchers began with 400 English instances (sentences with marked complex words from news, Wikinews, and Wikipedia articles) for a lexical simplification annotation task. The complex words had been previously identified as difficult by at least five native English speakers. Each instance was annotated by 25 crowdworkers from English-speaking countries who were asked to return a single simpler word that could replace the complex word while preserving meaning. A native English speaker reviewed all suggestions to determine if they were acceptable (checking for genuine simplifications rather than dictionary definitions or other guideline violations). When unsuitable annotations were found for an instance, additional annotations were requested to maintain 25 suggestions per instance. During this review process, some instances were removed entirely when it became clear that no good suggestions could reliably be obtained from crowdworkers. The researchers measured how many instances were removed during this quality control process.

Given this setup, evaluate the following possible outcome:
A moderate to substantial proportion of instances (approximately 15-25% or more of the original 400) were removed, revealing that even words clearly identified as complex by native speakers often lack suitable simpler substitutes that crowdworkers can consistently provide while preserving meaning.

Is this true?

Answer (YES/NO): NO